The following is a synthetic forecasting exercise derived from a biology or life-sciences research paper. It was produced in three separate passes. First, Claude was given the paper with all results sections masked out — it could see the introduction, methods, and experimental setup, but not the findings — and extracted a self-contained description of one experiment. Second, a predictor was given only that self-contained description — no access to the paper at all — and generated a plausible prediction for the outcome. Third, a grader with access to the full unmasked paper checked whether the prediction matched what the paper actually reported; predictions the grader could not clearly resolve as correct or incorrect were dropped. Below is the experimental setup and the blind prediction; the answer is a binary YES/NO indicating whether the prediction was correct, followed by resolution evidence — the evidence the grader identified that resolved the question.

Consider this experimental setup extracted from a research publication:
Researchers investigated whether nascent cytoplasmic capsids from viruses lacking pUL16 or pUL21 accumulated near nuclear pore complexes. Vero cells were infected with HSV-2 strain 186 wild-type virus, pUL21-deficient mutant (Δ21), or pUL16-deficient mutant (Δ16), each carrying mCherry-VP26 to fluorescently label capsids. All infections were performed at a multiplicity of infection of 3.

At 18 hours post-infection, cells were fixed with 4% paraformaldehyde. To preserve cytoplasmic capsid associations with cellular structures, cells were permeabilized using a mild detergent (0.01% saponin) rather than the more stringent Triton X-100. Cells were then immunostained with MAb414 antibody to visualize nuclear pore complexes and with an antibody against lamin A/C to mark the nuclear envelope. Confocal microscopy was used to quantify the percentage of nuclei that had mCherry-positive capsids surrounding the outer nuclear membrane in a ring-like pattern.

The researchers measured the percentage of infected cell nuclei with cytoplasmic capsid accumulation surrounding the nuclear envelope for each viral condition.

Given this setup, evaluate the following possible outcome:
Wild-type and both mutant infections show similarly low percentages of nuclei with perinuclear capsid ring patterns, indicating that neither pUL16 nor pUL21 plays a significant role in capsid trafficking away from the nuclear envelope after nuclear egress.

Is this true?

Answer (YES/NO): NO